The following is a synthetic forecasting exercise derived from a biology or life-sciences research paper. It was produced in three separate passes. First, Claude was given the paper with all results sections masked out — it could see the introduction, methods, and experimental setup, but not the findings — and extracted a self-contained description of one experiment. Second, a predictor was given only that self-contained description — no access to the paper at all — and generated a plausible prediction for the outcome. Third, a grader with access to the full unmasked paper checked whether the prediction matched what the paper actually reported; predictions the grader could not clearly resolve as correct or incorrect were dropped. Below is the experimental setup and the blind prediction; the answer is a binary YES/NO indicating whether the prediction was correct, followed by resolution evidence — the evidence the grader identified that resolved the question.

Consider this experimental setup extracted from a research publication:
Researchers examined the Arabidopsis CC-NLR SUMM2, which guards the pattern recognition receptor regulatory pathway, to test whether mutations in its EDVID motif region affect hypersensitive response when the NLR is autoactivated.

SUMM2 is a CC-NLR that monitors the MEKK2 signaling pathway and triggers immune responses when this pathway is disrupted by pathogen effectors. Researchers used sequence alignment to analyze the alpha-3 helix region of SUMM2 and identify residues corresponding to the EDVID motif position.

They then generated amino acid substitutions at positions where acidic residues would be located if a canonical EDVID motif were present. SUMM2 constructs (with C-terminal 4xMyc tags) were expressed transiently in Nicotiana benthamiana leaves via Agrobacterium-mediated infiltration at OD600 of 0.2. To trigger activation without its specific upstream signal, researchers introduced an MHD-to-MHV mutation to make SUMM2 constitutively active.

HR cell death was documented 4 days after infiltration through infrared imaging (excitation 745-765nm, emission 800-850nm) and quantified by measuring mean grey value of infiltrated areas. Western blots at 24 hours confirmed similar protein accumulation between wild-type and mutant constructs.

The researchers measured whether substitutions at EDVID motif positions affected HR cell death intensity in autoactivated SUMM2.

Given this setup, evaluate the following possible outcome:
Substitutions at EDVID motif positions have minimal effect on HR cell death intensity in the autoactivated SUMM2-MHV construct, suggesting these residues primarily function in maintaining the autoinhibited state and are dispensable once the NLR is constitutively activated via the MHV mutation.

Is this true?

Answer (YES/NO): YES